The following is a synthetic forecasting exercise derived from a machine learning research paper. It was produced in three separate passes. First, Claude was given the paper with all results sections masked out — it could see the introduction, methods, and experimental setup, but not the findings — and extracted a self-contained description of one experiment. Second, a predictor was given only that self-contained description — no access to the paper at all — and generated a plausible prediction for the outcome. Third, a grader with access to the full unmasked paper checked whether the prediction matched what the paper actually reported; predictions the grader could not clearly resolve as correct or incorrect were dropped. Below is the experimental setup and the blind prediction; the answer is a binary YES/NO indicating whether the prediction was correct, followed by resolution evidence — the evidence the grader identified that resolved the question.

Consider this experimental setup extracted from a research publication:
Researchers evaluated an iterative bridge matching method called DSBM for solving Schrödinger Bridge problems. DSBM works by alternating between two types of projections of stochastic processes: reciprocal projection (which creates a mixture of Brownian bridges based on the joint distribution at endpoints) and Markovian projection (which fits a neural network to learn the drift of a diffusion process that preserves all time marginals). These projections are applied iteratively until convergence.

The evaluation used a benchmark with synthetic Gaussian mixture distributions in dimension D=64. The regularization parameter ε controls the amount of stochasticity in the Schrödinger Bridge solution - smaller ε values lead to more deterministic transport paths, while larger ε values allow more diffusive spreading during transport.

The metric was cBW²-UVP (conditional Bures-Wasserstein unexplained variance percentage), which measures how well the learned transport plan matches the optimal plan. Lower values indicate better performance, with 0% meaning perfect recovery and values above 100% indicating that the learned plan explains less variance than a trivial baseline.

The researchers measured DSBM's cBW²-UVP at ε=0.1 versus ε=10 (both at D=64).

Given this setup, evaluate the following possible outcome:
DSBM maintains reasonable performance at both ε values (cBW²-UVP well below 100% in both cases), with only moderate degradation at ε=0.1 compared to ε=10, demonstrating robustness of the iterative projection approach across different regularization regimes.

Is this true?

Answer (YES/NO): NO